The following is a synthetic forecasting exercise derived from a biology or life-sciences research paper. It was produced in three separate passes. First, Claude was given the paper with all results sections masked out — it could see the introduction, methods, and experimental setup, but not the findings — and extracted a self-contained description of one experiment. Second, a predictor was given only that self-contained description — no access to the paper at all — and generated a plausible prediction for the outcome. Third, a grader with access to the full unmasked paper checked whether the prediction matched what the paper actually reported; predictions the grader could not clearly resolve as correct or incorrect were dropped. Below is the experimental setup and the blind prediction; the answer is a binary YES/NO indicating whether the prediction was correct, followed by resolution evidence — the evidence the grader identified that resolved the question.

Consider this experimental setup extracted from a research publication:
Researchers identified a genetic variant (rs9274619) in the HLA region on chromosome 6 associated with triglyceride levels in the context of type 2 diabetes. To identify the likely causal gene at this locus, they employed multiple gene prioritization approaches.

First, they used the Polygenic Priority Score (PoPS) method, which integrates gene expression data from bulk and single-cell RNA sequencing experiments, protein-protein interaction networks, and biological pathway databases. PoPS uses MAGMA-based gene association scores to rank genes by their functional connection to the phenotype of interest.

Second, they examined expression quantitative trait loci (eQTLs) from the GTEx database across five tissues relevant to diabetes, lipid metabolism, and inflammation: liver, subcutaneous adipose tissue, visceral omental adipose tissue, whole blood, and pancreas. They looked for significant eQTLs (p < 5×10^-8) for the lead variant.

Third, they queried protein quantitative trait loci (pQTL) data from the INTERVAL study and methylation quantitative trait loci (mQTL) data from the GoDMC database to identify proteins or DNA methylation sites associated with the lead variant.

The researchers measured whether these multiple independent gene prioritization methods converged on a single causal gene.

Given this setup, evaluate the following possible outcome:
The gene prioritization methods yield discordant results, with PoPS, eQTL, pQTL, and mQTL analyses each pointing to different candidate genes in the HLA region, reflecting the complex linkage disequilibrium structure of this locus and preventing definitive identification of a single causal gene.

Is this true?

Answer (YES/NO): YES